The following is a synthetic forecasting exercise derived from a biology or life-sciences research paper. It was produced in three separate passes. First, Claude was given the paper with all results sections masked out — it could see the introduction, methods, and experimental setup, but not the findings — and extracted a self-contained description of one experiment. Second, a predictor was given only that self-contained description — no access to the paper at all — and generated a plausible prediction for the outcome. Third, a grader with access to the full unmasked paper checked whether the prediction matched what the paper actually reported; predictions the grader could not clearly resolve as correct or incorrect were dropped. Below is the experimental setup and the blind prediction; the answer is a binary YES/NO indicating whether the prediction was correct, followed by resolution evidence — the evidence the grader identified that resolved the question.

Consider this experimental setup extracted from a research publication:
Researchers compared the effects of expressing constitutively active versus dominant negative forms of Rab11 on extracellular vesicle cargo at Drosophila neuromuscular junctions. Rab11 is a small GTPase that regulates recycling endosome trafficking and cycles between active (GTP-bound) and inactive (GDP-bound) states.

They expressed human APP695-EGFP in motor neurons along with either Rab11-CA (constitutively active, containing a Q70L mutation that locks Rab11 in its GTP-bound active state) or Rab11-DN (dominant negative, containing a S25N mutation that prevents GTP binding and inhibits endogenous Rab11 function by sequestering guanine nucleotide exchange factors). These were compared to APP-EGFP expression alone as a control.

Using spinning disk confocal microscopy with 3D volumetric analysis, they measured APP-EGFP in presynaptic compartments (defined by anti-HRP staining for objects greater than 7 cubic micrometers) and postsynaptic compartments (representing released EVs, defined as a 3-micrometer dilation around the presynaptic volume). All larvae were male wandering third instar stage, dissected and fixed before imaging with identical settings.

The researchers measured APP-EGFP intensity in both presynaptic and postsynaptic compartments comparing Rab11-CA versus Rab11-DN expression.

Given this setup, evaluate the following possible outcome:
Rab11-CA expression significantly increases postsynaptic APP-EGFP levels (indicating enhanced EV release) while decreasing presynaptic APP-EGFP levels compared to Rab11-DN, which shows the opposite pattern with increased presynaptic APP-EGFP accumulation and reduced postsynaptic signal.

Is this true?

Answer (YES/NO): NO